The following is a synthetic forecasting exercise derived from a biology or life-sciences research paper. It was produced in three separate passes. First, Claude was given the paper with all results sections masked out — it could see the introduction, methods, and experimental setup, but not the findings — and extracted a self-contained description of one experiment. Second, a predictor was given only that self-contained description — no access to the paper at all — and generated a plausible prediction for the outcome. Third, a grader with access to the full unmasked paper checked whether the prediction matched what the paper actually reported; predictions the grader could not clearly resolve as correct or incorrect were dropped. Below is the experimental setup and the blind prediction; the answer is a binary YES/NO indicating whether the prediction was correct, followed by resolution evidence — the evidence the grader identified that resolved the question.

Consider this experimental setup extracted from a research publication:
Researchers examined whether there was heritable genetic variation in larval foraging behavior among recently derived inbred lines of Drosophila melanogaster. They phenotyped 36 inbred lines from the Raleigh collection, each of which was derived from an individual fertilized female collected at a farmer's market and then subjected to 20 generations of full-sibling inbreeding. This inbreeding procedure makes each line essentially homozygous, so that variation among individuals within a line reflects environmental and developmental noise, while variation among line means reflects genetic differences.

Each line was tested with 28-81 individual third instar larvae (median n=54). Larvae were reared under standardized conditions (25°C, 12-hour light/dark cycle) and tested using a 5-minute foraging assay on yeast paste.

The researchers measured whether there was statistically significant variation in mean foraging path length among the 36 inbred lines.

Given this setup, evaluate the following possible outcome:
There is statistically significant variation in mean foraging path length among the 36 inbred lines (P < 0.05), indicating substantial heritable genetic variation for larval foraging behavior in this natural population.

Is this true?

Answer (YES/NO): YES